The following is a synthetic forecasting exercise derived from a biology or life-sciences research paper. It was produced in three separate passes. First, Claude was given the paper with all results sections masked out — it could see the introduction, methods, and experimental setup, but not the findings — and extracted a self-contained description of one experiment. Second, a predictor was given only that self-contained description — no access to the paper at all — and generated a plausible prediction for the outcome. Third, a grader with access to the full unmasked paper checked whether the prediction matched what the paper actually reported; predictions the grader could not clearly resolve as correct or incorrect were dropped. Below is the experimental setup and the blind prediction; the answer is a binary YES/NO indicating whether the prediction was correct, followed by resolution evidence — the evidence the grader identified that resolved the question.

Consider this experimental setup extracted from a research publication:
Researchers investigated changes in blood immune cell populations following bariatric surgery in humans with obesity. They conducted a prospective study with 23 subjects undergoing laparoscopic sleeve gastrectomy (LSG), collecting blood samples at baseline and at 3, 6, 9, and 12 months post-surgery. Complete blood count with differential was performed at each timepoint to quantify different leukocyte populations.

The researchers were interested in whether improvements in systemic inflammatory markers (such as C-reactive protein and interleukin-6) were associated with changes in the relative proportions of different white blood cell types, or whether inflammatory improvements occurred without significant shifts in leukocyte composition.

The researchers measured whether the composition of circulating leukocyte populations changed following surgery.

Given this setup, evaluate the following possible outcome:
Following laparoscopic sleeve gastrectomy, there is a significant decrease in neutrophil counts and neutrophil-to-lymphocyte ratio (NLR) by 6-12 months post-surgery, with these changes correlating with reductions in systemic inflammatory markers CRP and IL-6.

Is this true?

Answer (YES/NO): NO